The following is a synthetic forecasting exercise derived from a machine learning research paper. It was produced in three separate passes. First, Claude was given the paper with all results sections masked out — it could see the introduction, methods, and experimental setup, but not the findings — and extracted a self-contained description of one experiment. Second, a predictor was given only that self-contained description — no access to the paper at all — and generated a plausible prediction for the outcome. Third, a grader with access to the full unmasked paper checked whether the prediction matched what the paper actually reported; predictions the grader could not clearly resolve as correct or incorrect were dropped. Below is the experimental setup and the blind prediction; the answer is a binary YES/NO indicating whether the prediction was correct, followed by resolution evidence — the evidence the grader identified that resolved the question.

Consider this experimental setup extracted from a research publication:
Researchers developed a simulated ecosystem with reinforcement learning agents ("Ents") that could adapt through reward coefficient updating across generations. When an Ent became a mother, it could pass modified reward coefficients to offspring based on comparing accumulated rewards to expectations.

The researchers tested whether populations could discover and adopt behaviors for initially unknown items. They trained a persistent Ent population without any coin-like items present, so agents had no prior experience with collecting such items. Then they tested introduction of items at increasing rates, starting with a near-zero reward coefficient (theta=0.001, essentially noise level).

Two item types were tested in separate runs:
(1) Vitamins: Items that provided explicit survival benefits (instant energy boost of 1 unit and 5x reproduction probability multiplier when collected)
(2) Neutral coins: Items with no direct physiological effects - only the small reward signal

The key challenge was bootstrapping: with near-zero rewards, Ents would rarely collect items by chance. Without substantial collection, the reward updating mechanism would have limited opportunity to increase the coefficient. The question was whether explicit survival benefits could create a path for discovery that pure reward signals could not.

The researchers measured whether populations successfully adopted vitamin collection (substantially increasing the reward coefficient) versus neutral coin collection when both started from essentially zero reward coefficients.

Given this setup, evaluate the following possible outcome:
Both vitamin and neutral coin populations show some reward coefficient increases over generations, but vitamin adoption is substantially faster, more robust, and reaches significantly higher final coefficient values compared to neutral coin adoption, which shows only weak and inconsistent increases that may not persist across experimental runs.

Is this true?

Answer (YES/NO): NO